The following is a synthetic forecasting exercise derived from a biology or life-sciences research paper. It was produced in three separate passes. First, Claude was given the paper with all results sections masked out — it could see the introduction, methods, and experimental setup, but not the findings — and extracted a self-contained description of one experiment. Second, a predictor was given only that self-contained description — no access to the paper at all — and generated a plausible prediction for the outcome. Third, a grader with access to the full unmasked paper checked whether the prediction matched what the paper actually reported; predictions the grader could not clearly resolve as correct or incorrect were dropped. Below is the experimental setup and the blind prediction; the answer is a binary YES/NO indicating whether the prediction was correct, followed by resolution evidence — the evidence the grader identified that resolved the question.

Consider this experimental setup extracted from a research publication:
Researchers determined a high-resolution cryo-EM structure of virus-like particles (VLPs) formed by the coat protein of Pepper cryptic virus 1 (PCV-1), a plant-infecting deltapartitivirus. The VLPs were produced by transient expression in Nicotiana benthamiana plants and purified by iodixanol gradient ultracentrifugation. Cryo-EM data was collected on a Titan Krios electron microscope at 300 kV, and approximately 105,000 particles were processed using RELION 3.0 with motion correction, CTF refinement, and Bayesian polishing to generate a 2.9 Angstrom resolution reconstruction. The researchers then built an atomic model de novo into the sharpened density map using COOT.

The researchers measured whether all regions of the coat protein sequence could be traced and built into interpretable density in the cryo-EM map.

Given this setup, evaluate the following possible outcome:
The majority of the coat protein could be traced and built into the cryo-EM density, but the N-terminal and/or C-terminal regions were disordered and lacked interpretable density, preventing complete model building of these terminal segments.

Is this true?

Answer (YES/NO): NO